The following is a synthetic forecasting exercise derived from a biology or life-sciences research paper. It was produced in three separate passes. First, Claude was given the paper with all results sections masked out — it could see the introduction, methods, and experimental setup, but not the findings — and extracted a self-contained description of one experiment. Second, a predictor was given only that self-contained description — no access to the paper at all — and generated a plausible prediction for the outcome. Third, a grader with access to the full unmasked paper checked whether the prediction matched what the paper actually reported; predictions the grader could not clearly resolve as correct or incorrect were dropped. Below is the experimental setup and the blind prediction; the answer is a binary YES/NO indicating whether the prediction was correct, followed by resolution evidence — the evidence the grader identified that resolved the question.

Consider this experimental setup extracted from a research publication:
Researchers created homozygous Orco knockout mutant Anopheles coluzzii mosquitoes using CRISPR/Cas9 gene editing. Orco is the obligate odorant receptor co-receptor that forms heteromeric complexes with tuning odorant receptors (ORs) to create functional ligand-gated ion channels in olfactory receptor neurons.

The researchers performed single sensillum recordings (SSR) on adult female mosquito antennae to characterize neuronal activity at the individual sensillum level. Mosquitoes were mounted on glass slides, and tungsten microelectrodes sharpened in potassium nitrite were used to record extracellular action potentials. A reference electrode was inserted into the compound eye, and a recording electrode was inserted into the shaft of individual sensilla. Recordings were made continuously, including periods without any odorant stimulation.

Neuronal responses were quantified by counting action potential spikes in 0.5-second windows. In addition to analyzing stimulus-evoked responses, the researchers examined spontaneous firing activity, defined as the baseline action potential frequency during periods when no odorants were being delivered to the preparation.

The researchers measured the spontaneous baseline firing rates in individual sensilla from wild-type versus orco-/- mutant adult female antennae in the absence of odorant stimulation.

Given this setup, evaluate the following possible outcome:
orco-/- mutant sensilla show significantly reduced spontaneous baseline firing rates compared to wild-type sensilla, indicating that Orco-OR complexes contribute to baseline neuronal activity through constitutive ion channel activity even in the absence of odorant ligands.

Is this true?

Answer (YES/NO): YES